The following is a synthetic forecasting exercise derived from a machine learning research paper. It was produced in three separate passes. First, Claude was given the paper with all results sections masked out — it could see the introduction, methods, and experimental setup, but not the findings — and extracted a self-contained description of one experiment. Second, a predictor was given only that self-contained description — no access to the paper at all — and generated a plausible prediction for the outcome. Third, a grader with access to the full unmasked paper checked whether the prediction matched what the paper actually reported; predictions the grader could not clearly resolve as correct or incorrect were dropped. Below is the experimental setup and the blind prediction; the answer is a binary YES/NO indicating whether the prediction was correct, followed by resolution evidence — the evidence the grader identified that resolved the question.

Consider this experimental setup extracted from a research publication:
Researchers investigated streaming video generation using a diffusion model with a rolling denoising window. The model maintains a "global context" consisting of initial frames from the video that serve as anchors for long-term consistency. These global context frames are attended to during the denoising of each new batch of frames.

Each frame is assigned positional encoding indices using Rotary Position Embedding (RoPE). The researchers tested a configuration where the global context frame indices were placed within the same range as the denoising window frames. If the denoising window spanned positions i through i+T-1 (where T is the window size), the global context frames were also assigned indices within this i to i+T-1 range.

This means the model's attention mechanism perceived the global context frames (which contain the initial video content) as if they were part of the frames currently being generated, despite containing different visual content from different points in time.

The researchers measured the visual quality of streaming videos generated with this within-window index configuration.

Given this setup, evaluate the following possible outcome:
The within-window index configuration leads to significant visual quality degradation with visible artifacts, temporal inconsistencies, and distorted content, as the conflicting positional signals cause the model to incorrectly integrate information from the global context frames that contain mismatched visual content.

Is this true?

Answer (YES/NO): NO